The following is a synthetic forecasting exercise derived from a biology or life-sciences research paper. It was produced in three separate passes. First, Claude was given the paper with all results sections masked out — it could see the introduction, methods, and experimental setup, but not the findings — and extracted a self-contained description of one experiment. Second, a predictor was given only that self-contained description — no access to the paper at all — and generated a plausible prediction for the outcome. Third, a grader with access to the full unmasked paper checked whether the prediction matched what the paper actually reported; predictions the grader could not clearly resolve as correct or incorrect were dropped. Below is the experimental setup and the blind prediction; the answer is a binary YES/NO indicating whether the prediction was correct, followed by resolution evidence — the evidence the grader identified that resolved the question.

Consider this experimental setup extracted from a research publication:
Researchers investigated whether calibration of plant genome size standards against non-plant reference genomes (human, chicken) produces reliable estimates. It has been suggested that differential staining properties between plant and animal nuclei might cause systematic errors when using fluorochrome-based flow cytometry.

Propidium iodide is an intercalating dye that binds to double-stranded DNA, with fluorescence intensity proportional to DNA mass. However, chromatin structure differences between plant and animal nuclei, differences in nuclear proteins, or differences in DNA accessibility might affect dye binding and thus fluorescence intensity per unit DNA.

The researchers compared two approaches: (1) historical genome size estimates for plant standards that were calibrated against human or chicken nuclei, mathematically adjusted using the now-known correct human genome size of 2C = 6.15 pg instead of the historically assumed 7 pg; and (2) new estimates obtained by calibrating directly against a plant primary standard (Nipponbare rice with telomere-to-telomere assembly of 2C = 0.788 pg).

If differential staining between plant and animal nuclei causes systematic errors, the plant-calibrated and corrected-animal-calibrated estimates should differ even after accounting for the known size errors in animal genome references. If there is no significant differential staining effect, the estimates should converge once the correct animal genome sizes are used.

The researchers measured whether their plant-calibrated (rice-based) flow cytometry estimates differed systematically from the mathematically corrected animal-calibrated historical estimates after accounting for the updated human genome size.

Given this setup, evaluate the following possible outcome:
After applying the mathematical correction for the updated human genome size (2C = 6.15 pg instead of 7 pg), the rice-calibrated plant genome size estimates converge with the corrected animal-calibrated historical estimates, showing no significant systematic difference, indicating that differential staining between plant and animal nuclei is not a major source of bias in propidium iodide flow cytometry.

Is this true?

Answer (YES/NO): NO